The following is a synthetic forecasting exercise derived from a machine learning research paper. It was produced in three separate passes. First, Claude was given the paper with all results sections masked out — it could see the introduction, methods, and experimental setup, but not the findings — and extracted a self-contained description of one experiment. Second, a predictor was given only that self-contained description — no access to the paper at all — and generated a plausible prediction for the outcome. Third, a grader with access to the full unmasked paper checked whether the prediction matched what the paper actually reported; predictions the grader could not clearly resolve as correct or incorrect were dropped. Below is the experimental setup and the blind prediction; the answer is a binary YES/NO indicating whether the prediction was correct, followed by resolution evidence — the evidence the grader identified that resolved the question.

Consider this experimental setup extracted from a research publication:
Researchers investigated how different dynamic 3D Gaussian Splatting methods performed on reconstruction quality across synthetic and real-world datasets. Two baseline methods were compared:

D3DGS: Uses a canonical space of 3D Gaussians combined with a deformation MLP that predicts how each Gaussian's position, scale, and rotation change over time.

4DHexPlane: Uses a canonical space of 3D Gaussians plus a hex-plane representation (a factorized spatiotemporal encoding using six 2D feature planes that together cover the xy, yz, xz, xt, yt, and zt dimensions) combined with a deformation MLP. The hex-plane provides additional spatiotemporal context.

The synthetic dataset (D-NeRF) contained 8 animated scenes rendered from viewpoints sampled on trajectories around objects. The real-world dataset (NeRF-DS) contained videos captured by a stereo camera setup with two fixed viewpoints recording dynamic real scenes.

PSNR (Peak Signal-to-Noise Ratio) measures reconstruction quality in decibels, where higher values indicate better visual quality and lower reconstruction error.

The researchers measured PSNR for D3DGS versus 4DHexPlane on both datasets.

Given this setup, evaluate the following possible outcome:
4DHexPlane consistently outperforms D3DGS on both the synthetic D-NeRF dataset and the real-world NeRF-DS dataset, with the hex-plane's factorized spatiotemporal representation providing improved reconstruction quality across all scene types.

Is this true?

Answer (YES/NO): NO